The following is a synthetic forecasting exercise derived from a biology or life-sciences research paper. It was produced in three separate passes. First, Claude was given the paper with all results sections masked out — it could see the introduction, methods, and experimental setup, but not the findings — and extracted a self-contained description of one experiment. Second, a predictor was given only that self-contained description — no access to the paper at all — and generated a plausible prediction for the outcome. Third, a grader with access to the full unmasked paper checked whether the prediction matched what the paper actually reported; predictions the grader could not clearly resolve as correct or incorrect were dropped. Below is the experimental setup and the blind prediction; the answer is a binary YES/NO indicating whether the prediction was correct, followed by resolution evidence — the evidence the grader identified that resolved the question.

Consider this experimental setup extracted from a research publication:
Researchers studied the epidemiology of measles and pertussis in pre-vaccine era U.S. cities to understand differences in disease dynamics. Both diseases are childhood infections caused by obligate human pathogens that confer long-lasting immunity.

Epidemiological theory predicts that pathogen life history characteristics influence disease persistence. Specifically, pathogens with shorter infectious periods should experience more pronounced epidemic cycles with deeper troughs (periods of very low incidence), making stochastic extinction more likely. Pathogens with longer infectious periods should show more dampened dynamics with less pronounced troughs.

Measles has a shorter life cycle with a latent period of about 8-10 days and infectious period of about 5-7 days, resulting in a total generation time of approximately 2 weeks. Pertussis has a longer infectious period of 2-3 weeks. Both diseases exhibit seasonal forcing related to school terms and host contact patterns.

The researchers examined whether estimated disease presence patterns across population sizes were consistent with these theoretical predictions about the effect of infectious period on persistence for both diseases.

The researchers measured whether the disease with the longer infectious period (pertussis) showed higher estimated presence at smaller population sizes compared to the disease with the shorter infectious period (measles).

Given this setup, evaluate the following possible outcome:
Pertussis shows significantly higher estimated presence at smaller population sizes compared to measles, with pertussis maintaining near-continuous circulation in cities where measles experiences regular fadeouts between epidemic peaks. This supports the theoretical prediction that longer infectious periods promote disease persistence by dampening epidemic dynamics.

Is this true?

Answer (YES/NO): YES